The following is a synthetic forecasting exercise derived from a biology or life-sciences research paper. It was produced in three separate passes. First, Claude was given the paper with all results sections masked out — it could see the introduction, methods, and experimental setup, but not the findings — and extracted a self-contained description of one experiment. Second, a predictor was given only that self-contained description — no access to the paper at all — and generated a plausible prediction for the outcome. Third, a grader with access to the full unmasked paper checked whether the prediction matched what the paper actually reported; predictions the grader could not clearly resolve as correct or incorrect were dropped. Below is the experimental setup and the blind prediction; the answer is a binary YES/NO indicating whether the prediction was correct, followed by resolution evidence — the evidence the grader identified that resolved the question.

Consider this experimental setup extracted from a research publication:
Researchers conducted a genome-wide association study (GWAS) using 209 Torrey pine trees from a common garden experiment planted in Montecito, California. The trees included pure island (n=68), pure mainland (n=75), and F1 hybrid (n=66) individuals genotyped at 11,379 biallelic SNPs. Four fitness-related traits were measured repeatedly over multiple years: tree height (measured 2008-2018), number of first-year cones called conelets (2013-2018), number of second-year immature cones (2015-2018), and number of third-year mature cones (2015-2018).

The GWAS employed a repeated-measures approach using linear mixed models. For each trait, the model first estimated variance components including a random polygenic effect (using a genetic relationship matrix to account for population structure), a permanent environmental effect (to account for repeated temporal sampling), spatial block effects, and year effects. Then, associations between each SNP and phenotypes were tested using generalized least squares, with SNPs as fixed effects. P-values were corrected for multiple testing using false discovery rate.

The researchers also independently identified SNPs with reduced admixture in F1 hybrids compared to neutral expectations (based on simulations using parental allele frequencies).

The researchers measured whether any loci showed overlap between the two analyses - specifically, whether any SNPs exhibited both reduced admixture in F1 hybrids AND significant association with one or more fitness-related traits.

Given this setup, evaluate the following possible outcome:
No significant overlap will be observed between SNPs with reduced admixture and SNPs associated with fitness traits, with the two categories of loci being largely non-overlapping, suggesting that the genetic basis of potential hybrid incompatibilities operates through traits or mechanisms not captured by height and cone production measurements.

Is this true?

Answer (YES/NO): NO